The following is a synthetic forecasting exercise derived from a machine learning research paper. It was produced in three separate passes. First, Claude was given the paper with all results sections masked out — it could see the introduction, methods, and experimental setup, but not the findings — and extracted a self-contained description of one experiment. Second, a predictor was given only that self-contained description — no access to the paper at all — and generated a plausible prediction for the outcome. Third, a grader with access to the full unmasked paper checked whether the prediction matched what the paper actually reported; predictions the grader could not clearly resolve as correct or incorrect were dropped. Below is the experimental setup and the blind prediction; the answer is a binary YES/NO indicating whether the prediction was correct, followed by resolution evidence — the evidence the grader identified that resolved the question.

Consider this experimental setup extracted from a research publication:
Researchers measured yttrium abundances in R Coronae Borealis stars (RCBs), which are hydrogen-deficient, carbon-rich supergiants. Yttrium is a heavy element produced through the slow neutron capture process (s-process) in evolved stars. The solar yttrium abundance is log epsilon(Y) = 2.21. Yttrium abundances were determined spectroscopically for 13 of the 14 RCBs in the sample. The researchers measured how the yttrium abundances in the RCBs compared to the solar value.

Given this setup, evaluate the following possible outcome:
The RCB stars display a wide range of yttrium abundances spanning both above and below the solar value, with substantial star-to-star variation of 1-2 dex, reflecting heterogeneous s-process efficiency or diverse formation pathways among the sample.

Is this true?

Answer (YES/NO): NO